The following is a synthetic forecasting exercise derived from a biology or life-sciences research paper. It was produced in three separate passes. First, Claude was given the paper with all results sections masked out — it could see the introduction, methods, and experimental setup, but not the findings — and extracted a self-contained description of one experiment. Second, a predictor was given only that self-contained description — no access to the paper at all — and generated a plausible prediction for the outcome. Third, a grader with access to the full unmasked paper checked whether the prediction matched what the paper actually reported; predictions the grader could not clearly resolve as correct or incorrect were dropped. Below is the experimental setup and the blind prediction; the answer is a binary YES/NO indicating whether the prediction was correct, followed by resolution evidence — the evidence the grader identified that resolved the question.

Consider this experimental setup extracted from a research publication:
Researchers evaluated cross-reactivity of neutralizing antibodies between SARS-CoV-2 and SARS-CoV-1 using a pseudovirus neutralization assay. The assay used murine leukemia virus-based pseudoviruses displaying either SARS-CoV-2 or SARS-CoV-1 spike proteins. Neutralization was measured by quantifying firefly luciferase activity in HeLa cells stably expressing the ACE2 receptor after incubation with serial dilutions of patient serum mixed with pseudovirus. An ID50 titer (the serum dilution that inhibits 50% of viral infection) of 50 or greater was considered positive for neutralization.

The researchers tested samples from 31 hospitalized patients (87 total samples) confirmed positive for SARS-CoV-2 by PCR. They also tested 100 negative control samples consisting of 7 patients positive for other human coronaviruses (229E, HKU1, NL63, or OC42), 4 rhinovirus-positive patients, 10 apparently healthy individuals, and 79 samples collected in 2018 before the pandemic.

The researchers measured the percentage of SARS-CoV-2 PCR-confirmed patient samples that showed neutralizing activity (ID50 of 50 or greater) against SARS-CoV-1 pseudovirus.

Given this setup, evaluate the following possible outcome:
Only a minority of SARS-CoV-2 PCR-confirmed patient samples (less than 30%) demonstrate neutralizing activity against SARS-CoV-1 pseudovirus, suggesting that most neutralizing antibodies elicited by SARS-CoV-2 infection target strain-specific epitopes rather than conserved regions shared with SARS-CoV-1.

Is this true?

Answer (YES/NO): NO